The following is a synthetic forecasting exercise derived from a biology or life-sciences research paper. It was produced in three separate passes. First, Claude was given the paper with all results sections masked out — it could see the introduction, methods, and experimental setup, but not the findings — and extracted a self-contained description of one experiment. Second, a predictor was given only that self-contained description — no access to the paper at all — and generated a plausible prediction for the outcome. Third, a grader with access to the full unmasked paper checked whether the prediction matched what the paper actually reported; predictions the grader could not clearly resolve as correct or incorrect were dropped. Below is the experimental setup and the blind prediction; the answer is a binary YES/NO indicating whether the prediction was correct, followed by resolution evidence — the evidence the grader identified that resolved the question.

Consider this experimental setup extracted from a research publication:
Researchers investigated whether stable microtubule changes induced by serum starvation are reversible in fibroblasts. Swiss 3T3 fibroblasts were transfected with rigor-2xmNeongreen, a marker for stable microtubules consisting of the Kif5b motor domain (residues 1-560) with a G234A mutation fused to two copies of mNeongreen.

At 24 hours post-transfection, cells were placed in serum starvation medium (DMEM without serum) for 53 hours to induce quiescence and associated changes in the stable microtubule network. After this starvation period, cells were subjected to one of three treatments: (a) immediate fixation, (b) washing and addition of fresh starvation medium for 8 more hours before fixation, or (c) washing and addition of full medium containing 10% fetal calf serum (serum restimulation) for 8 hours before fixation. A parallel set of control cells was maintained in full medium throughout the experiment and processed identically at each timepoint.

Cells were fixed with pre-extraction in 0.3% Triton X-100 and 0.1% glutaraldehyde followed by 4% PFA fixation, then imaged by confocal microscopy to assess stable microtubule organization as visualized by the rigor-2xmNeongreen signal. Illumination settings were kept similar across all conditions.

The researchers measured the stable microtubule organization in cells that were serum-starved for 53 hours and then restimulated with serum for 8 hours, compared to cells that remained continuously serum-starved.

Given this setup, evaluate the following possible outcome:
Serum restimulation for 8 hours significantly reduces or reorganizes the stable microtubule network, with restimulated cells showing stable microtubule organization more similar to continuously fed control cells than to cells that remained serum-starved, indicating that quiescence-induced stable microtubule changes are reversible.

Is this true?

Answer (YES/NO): YES